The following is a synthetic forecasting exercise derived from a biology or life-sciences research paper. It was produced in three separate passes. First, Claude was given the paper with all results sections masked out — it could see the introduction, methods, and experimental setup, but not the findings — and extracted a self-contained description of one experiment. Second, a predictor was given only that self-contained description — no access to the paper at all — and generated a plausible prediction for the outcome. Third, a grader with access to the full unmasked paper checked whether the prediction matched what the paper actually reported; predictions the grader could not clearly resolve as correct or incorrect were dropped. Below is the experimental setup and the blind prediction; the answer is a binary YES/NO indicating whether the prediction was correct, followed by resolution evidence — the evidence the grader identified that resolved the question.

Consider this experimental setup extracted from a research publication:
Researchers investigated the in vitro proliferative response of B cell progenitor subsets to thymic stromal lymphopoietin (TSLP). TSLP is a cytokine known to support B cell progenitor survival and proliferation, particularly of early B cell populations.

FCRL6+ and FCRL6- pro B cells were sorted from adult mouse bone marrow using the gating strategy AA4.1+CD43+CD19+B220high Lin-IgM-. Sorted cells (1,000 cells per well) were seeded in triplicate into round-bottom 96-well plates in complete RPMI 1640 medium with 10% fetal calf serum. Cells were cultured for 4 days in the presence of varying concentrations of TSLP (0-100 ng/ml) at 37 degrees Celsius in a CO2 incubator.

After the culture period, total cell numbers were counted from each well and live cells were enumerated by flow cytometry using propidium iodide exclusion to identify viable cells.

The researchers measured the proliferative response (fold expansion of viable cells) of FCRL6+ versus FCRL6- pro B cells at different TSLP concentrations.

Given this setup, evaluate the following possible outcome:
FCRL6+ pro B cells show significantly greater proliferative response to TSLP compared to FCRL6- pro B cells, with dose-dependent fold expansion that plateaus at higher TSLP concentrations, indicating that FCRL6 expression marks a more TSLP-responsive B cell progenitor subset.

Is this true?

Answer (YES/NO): YES